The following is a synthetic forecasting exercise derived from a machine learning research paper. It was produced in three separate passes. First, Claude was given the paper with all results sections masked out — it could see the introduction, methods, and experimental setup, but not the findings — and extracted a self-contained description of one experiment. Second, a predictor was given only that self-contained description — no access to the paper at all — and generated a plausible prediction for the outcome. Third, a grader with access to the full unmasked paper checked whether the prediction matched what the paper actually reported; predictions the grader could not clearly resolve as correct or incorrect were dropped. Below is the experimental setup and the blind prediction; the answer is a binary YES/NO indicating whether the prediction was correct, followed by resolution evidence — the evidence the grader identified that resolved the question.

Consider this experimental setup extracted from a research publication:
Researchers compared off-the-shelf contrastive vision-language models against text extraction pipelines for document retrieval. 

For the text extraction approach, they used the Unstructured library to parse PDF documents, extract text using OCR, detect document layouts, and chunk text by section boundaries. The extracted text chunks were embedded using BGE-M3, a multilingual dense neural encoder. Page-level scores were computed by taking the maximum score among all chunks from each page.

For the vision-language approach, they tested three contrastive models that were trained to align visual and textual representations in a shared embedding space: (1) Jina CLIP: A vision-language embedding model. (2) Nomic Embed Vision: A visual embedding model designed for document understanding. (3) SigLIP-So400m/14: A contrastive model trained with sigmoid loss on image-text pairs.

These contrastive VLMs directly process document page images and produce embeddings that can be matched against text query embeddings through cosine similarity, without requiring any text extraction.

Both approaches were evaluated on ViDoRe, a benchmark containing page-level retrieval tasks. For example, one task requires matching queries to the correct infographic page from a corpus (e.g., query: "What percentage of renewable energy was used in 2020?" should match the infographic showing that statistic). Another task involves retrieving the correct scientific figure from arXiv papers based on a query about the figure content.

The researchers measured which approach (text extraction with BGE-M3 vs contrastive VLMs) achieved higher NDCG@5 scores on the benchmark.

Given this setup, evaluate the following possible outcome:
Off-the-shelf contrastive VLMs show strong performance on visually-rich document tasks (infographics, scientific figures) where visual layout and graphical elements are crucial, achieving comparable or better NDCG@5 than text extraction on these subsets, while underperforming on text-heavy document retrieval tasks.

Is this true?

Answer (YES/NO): NO